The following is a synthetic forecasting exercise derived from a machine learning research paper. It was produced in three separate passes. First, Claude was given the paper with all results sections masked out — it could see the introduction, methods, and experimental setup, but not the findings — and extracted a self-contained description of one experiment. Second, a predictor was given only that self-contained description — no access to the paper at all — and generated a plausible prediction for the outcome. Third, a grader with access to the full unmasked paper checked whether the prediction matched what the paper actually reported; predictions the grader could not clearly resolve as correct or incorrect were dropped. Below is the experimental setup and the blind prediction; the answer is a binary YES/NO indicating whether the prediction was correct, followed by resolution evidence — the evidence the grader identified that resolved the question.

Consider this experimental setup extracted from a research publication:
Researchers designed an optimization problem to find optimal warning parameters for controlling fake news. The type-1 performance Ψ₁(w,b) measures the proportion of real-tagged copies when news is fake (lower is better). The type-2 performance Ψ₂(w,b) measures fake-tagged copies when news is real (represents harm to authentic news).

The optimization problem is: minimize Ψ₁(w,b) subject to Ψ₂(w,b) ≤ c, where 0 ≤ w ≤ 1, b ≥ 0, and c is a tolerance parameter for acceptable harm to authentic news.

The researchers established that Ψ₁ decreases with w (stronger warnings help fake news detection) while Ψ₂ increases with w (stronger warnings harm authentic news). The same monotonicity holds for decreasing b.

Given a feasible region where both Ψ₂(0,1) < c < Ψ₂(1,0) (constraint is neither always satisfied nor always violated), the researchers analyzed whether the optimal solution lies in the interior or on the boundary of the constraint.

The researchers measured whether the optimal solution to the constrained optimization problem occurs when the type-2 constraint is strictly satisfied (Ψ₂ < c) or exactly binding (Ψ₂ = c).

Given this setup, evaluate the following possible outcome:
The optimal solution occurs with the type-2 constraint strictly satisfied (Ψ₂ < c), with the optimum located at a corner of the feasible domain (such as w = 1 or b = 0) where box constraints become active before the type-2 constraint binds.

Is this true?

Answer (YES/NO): NO